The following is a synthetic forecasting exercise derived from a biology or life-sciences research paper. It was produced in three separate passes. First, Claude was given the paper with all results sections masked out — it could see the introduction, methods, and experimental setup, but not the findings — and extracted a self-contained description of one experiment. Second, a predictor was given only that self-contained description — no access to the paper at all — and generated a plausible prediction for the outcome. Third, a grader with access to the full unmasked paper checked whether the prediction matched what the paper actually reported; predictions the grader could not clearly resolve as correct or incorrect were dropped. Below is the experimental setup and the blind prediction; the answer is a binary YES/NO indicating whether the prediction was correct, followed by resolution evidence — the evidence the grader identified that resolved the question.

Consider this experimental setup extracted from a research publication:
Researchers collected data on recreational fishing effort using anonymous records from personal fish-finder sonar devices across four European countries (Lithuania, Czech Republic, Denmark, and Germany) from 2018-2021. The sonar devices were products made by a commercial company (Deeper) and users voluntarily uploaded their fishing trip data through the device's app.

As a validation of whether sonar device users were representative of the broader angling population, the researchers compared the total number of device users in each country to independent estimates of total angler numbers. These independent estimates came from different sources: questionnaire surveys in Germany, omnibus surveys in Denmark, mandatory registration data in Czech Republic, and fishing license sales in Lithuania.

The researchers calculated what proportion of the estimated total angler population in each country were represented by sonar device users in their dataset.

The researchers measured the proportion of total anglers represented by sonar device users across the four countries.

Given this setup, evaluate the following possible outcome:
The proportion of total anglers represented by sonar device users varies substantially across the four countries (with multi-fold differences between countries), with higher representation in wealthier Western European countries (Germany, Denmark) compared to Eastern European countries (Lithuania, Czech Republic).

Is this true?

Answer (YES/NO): NO